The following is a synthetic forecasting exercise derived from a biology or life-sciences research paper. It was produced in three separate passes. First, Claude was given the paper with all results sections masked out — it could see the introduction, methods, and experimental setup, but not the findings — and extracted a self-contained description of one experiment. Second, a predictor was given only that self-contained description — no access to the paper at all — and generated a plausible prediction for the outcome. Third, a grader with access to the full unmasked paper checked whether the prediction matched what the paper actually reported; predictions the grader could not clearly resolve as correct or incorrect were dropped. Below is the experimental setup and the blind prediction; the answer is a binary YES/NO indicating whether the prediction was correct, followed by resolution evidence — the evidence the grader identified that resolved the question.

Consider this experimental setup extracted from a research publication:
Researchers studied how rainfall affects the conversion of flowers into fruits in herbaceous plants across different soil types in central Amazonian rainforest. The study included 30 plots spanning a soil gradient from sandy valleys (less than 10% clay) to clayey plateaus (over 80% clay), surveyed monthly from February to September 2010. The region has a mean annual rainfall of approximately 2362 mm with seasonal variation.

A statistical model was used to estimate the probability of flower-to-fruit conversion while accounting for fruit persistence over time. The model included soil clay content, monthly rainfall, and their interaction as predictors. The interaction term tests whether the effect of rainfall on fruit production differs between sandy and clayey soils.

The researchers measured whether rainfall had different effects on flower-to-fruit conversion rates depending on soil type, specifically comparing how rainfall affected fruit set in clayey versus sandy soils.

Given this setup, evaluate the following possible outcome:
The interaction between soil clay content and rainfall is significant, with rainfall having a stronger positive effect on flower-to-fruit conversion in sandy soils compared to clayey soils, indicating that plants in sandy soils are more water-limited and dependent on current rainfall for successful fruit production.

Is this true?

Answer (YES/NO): YES